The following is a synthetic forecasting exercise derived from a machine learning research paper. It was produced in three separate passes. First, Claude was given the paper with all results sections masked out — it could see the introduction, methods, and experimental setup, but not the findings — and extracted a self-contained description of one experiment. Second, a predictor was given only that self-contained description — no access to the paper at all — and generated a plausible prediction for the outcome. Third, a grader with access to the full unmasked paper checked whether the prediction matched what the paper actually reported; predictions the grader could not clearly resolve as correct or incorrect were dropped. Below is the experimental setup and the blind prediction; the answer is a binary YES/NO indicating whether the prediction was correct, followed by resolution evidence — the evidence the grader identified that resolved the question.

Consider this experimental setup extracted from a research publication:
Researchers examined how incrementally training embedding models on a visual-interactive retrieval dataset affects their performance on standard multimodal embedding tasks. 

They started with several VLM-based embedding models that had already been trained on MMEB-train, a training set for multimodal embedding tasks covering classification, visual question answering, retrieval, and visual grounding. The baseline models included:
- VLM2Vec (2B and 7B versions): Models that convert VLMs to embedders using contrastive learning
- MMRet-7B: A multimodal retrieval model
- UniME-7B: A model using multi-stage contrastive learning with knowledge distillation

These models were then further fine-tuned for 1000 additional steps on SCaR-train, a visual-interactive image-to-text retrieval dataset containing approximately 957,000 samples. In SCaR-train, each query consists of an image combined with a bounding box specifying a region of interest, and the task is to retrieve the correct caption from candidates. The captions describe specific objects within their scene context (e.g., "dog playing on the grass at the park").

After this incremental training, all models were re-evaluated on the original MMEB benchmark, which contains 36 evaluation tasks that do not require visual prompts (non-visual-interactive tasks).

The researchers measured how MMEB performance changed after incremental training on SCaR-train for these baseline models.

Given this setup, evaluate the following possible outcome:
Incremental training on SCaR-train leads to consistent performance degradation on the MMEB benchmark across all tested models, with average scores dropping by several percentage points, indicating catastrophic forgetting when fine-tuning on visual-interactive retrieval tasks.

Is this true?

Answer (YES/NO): YES